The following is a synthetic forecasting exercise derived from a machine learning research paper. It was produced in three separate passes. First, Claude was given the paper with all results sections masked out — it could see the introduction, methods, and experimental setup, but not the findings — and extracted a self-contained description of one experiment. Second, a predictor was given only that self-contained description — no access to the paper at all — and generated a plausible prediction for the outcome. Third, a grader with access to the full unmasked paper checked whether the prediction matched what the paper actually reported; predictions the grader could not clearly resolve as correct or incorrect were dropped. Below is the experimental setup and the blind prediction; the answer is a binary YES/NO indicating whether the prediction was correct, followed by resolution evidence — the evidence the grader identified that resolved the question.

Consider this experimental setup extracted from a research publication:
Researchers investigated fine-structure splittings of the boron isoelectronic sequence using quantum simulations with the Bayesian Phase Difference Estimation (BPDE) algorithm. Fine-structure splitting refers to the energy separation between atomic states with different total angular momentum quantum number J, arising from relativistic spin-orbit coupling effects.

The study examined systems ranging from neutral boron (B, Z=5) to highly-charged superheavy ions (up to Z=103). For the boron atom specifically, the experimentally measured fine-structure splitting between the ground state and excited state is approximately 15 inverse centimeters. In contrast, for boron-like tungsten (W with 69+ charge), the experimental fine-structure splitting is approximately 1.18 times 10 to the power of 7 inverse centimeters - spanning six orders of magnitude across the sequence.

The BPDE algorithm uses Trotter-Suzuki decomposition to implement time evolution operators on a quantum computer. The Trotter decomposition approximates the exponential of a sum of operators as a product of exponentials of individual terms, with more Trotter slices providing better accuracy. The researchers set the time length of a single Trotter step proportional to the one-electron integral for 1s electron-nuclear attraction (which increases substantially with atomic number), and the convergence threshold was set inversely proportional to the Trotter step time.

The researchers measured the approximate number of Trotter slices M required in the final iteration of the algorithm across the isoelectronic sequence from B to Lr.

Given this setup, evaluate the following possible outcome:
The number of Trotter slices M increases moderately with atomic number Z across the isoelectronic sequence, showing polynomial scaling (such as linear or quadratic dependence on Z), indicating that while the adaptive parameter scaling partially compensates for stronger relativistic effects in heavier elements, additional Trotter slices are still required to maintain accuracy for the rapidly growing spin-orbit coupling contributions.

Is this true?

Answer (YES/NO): NO